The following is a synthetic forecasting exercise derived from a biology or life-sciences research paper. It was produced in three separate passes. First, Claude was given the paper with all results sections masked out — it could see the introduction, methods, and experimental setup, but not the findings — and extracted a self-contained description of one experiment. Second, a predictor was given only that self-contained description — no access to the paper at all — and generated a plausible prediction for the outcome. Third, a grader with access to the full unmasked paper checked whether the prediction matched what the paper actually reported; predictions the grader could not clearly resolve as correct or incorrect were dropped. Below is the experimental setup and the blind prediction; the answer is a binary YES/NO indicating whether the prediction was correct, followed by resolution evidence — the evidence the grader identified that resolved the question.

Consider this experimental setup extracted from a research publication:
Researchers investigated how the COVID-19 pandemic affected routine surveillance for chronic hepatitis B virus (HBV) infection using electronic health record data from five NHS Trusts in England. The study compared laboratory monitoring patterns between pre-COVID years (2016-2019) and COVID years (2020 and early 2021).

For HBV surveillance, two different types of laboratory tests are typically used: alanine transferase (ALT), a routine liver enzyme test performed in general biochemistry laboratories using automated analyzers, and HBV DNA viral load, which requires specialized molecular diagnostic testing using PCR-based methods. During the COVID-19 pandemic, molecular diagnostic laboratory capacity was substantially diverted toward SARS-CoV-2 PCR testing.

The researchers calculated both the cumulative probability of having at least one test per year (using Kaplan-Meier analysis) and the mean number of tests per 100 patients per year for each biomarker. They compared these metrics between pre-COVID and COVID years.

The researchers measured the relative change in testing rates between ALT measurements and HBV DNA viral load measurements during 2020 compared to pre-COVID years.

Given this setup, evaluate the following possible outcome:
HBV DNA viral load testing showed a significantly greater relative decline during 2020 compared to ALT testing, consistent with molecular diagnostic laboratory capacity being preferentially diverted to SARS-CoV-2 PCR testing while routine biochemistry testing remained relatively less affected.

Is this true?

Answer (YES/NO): NO